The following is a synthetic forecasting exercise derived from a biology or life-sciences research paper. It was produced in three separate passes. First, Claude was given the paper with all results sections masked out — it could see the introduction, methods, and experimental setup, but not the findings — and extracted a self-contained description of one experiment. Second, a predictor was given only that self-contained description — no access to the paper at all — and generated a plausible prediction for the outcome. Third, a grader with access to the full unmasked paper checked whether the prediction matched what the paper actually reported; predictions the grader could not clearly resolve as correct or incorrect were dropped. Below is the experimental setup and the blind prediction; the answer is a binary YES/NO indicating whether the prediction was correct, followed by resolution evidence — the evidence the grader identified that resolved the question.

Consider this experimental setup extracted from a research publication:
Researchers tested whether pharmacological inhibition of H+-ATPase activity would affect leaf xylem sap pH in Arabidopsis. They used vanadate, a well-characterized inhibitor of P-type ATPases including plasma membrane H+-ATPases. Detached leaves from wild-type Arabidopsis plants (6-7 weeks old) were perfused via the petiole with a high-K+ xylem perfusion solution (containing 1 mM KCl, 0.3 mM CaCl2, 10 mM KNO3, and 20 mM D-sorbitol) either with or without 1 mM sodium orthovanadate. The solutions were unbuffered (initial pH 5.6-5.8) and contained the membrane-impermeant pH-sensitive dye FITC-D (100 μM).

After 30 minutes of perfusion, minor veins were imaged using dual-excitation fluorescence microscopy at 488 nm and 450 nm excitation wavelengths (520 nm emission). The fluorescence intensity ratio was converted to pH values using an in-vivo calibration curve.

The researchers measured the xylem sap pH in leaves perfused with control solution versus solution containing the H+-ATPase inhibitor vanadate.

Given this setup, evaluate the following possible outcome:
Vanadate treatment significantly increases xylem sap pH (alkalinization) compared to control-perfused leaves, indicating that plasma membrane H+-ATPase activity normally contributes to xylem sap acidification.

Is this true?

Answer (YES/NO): YES